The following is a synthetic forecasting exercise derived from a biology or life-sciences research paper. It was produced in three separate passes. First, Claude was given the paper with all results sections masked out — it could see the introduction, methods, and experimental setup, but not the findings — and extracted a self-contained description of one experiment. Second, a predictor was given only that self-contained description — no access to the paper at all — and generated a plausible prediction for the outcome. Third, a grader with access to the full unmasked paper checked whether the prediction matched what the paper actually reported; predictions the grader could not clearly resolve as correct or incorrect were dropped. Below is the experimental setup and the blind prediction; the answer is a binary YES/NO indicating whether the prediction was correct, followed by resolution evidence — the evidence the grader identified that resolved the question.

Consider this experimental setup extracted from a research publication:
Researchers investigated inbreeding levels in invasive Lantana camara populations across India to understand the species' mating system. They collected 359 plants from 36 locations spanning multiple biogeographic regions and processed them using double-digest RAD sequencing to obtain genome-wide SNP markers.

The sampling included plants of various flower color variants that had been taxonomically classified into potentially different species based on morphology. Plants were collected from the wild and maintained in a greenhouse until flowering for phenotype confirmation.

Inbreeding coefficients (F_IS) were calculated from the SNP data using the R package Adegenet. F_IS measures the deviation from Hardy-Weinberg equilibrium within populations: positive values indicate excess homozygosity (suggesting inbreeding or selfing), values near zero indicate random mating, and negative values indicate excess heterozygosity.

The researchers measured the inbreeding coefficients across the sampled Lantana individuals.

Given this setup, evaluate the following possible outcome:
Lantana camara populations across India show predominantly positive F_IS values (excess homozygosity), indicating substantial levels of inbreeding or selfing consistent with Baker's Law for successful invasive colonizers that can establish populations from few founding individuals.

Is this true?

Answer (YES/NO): YES